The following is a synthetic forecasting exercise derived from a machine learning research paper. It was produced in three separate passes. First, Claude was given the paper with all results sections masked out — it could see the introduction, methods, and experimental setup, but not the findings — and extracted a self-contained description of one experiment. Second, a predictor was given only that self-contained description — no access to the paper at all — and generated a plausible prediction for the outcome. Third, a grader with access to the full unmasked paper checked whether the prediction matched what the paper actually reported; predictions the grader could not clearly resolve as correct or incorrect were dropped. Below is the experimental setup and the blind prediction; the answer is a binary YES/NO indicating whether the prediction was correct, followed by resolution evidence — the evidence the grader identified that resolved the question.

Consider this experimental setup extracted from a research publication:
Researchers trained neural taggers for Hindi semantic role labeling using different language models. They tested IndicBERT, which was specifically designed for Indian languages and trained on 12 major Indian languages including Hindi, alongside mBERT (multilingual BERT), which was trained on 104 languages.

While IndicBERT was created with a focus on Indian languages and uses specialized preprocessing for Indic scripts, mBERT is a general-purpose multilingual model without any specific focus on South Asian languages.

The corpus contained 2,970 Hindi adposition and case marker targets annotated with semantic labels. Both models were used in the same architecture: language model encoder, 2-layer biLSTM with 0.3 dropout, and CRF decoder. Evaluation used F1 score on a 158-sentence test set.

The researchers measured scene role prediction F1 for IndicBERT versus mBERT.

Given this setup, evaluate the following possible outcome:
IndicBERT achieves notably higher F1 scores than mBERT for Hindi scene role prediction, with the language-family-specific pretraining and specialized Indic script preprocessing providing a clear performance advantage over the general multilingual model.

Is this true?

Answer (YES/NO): NO